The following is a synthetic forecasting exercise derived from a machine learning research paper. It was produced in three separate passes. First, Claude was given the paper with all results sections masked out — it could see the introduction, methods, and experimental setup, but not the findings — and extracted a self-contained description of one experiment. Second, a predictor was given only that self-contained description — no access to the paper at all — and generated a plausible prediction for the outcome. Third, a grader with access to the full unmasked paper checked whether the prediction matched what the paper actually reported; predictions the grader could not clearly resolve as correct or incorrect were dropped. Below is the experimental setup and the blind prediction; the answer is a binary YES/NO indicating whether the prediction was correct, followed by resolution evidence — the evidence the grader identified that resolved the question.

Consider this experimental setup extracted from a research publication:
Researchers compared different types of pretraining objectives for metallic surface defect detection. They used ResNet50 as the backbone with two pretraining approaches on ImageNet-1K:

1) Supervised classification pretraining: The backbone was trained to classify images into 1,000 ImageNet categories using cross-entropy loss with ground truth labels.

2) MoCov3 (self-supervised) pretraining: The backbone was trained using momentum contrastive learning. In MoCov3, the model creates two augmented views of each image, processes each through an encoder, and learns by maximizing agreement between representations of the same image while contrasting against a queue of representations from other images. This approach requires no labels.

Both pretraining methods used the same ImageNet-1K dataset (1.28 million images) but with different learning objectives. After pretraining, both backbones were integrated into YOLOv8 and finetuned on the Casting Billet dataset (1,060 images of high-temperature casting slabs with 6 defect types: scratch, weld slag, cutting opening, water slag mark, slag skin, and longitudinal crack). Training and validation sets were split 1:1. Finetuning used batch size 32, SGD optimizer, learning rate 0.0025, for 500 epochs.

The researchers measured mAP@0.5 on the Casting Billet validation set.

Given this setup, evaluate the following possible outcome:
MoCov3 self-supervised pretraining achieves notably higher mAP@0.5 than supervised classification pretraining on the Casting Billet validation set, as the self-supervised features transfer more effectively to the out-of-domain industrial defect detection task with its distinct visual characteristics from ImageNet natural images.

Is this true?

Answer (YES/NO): NO